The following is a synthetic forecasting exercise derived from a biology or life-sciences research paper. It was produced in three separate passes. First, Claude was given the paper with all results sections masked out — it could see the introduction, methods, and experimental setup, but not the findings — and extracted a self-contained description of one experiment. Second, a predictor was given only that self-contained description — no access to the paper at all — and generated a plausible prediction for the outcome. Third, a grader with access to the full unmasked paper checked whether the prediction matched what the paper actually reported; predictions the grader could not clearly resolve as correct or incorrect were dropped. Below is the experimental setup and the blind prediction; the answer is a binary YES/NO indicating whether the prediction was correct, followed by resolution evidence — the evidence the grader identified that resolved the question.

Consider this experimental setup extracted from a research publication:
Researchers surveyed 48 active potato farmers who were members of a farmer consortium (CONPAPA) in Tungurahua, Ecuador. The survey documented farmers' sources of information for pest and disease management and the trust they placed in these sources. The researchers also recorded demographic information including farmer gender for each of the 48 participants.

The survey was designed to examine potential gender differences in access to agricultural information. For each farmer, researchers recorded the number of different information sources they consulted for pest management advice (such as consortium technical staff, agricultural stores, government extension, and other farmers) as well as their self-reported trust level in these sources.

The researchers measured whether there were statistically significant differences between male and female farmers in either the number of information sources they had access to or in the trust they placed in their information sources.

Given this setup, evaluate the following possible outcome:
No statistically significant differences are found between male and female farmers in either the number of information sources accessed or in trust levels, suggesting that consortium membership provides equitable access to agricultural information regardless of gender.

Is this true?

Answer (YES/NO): YES